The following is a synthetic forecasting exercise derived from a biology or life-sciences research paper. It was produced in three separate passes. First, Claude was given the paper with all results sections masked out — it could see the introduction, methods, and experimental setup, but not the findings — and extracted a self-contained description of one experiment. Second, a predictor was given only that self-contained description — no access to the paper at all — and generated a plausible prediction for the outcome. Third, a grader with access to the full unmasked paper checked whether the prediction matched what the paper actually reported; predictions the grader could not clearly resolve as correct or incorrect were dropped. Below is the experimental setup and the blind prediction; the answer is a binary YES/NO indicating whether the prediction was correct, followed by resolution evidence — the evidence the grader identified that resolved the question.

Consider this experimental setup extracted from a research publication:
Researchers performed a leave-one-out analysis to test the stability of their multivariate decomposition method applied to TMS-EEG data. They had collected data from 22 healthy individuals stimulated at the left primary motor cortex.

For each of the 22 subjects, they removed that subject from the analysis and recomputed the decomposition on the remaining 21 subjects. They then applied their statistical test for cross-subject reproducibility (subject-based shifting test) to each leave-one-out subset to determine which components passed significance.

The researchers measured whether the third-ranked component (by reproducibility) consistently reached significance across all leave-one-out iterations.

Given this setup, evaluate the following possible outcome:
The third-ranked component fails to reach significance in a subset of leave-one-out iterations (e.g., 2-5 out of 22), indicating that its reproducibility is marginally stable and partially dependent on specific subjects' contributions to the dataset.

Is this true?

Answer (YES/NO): NO